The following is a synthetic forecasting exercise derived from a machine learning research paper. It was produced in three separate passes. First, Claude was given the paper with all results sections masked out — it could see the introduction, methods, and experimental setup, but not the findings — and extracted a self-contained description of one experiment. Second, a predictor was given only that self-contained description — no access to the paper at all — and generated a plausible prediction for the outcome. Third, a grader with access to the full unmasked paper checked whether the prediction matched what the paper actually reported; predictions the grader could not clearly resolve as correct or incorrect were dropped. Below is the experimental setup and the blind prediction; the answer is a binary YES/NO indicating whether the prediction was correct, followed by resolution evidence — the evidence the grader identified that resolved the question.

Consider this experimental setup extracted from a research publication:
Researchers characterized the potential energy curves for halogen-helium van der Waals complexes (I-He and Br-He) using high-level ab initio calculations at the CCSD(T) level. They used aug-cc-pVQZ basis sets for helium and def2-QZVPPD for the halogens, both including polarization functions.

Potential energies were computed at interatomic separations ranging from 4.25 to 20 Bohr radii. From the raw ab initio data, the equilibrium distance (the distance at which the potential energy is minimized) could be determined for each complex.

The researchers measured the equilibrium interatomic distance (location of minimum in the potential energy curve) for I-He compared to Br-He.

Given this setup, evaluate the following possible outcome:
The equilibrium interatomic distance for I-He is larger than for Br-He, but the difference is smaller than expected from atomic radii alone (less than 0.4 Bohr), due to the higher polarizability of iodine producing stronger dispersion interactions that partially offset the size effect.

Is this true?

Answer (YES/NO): NO